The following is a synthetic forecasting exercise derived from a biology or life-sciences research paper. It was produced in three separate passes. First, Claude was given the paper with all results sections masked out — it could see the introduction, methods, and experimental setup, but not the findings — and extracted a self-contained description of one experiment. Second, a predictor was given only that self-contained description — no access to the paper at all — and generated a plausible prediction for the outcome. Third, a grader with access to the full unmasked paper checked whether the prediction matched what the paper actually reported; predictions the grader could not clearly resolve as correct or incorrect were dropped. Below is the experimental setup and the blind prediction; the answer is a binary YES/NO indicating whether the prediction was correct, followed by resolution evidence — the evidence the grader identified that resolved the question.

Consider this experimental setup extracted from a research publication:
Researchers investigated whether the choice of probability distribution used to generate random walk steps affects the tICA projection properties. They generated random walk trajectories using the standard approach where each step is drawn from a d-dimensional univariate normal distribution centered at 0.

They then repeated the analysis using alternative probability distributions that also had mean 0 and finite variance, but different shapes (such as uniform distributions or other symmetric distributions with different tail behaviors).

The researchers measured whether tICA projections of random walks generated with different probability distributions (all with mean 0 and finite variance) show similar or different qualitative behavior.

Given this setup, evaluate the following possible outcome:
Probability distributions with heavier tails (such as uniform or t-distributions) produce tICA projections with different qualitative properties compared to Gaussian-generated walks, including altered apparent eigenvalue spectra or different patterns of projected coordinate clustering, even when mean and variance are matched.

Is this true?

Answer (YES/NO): NO